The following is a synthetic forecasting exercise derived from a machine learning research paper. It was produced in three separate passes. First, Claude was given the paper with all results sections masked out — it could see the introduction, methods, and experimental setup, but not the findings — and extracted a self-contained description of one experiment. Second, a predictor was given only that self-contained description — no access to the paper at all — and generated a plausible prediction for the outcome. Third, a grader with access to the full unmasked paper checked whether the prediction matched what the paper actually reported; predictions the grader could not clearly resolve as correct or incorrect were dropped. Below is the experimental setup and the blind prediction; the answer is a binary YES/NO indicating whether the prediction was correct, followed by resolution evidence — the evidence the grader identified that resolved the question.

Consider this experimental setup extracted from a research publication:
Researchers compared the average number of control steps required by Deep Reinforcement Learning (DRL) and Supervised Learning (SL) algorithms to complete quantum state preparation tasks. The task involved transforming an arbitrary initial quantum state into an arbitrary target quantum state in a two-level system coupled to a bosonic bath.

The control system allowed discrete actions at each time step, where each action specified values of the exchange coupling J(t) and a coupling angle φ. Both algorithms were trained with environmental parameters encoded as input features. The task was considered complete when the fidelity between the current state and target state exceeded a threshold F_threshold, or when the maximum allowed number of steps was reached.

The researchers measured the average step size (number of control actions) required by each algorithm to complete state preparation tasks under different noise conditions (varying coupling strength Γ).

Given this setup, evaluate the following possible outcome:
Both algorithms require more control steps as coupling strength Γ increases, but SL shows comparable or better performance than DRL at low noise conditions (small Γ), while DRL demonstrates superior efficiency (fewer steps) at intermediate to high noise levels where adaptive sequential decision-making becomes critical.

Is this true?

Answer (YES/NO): NO